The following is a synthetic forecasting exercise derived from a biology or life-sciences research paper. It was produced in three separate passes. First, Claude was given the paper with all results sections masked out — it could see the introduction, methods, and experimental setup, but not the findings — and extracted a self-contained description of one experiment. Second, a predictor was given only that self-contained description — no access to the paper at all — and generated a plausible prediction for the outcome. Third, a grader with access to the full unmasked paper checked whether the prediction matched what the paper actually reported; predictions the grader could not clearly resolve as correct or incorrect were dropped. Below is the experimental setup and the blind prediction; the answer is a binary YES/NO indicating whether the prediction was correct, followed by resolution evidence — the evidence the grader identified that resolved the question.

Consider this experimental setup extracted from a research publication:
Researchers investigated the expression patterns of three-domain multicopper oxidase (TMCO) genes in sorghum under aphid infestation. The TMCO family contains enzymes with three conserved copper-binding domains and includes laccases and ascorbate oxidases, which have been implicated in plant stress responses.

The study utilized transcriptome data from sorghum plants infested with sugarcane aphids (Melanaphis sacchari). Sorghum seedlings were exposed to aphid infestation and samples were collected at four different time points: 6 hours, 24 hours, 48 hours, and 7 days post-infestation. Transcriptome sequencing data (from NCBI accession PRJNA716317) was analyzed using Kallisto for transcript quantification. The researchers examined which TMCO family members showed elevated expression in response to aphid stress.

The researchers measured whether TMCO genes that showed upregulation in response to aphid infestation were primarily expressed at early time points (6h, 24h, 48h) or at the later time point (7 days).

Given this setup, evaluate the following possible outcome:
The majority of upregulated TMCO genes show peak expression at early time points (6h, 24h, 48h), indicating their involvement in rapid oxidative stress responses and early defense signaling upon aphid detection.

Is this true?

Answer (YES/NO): YES